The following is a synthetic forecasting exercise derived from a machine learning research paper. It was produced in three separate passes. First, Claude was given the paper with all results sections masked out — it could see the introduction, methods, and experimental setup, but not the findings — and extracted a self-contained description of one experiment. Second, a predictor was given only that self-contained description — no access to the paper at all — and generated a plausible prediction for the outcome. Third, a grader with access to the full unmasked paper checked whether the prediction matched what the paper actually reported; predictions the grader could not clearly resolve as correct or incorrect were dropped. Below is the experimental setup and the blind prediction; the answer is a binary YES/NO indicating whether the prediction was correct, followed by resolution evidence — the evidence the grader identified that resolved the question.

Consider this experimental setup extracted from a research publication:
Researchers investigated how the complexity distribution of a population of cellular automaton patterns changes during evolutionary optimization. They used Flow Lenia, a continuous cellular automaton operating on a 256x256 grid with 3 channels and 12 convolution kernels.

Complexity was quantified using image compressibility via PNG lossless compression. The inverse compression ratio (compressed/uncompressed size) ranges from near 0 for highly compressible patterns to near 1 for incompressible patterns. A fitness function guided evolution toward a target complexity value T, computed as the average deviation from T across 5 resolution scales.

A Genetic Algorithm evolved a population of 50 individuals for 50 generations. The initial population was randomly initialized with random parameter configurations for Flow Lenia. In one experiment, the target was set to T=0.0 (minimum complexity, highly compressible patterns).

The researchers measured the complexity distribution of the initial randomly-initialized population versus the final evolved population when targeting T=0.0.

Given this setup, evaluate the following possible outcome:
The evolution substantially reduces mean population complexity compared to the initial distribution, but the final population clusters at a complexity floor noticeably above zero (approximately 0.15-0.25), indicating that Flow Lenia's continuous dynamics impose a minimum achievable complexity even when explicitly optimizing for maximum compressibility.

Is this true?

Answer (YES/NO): YES